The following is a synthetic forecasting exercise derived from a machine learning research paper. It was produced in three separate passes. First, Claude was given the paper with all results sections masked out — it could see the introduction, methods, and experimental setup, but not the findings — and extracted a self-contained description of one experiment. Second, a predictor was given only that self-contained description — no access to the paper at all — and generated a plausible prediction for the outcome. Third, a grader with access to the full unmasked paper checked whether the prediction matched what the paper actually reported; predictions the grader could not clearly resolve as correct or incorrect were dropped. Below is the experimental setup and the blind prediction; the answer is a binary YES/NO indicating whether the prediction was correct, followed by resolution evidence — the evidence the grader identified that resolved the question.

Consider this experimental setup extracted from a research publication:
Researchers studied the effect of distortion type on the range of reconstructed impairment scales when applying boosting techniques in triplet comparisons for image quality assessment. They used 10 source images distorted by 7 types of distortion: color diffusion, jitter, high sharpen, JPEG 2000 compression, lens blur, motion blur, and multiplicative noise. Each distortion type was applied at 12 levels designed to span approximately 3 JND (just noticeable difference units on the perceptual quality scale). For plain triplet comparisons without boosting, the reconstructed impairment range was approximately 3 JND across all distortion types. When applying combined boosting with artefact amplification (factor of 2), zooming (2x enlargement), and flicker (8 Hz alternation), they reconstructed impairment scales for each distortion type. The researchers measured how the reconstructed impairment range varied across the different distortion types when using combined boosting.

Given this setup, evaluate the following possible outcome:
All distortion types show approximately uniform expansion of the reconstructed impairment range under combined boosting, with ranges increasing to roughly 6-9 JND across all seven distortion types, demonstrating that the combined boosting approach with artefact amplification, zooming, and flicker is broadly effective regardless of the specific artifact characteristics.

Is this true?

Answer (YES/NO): NO